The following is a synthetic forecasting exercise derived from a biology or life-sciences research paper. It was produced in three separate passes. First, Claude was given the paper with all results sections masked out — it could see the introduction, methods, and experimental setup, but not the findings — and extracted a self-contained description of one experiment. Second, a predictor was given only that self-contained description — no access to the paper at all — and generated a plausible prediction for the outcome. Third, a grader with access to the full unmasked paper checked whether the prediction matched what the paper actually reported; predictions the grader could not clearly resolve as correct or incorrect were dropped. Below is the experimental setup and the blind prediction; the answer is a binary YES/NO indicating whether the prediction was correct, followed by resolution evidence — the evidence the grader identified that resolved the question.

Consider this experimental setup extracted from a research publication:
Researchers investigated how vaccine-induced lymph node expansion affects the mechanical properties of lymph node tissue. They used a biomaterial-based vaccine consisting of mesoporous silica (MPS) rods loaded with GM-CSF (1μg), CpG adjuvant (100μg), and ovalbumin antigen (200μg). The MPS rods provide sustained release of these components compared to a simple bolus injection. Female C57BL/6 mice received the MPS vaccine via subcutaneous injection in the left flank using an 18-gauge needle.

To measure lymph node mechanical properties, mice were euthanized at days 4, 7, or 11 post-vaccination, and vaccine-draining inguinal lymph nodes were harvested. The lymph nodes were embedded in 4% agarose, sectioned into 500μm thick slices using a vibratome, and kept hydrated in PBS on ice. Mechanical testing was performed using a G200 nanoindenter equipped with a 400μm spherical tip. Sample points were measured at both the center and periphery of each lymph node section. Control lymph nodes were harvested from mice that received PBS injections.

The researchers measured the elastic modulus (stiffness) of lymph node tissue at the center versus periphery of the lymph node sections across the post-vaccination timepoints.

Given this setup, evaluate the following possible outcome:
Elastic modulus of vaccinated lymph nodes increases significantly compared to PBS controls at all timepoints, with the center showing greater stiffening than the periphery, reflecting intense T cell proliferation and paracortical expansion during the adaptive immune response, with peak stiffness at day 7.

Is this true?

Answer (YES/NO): NO